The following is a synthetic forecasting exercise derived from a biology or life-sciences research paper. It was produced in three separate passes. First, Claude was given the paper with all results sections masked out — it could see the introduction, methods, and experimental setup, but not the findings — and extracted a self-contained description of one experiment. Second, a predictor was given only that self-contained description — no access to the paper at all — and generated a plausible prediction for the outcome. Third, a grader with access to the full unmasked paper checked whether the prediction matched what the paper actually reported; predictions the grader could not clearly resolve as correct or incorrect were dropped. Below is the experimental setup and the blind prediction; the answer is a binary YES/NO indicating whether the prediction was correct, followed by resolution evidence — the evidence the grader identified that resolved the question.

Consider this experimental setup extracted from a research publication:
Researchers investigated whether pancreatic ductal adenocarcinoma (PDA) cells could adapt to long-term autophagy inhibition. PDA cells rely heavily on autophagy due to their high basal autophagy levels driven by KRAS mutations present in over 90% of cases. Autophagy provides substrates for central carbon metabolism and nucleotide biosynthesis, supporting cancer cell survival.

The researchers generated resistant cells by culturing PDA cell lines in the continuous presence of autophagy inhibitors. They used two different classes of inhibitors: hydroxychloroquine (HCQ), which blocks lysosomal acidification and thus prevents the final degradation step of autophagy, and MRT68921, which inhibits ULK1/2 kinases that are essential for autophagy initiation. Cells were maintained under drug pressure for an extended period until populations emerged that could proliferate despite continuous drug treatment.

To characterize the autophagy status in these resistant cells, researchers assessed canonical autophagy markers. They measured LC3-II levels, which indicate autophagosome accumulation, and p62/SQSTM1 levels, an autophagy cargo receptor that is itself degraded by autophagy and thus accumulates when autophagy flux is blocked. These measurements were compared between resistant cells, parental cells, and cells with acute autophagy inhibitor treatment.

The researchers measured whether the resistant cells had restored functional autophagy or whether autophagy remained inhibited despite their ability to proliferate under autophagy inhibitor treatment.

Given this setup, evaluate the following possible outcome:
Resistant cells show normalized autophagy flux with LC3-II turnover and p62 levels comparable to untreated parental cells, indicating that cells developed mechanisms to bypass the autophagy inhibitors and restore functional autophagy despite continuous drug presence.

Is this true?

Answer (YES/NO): NO